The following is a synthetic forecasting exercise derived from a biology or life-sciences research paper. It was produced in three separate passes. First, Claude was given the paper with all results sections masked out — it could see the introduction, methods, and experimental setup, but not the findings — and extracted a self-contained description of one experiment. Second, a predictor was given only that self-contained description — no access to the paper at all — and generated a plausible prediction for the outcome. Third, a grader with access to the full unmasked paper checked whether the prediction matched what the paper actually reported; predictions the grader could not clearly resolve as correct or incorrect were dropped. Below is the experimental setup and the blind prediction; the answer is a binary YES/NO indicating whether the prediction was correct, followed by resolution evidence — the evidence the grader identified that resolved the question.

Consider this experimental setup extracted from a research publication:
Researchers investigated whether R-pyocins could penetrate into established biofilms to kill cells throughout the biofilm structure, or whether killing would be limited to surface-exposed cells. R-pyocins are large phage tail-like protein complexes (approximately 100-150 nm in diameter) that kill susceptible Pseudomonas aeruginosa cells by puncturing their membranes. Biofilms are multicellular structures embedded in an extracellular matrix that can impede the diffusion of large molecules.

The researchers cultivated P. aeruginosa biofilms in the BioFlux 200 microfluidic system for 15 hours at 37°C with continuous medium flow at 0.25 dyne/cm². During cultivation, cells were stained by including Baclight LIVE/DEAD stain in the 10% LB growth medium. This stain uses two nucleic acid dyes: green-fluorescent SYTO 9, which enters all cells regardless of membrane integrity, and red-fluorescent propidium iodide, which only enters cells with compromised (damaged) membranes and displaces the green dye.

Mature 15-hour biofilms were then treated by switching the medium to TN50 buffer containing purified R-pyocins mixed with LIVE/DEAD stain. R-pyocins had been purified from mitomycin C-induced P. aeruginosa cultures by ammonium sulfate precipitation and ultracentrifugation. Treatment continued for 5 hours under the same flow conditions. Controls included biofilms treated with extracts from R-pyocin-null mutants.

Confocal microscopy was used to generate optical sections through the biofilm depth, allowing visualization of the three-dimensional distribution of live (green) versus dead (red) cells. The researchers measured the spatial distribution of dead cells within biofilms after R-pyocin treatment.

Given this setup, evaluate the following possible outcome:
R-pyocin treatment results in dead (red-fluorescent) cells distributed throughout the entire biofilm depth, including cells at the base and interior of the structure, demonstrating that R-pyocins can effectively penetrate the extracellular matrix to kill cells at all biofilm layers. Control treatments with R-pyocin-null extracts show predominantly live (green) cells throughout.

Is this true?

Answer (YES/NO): YES